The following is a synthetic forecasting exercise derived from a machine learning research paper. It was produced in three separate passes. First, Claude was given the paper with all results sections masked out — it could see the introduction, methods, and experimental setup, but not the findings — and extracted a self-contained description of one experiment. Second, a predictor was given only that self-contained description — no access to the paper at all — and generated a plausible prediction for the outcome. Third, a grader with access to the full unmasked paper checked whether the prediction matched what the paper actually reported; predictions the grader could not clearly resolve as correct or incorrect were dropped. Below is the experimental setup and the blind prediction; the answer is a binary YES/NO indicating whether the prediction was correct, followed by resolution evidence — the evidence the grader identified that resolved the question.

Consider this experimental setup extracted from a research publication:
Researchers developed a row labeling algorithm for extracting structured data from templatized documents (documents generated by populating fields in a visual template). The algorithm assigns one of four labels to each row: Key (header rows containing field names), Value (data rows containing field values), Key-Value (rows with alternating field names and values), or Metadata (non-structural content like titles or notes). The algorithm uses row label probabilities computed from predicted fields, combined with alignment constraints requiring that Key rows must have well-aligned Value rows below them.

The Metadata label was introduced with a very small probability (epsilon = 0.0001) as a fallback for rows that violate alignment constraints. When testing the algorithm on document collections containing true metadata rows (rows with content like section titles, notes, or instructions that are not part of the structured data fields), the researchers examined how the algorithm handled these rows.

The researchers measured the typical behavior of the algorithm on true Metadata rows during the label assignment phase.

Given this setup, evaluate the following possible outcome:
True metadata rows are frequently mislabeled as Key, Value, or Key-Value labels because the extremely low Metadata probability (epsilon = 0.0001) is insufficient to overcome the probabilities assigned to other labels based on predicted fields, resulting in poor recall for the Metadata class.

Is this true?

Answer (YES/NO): YES